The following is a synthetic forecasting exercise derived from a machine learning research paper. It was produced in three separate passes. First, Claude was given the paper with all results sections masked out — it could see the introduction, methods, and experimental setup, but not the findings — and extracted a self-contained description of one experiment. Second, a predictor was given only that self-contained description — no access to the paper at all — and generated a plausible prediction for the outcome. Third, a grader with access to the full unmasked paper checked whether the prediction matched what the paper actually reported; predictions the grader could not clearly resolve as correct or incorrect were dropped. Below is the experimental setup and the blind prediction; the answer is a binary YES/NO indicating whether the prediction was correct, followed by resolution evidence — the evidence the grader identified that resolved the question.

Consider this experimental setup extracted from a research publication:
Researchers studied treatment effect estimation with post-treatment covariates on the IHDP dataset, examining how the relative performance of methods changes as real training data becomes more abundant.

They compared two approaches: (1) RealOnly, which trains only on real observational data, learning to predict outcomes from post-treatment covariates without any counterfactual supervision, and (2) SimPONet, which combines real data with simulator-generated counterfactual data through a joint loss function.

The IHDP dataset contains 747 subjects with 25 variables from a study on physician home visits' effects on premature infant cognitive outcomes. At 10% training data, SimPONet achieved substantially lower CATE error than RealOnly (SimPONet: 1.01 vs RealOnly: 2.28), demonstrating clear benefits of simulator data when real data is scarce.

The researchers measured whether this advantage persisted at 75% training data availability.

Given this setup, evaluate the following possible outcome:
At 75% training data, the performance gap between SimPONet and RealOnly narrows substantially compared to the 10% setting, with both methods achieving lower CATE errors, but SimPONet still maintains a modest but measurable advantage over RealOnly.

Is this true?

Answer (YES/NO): NO